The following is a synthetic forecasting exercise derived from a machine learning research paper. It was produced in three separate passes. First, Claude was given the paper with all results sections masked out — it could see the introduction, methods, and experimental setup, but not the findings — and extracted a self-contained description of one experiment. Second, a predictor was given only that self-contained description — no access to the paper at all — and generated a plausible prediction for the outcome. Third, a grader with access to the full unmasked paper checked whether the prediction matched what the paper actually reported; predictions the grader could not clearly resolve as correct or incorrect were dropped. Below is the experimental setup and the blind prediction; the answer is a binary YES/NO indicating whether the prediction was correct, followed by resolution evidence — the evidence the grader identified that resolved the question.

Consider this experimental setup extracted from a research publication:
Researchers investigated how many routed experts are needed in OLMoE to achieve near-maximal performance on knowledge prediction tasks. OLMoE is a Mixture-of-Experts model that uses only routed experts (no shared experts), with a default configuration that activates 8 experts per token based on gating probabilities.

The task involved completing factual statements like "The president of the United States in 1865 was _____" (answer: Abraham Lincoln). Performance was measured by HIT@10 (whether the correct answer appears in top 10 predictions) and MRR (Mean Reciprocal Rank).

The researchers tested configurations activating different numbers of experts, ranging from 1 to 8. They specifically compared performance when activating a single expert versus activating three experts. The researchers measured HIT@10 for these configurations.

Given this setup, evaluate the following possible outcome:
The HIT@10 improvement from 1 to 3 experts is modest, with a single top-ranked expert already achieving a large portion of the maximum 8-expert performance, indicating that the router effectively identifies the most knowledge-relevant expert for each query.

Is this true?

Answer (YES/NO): NO